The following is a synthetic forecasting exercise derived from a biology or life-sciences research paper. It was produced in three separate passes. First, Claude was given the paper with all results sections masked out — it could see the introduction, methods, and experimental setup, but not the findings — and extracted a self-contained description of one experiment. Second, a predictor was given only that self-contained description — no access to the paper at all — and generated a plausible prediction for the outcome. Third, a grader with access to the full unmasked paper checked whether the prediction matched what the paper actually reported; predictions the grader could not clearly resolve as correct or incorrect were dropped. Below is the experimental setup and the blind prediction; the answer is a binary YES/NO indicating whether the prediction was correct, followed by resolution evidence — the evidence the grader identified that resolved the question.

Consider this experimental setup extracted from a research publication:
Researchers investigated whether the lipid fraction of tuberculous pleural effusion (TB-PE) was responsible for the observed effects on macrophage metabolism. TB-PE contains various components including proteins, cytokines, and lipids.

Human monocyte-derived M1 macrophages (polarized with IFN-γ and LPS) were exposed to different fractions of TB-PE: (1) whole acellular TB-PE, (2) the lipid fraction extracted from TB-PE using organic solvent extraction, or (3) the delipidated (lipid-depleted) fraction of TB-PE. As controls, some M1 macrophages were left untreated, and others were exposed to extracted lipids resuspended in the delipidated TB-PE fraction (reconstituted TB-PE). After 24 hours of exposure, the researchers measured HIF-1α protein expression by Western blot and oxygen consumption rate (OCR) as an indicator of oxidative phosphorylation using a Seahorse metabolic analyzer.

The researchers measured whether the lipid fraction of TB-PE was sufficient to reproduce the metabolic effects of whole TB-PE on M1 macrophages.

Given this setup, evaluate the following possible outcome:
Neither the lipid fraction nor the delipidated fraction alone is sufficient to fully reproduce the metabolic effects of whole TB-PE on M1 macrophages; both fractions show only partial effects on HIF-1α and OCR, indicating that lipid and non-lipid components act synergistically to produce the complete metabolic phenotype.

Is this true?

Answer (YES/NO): NO